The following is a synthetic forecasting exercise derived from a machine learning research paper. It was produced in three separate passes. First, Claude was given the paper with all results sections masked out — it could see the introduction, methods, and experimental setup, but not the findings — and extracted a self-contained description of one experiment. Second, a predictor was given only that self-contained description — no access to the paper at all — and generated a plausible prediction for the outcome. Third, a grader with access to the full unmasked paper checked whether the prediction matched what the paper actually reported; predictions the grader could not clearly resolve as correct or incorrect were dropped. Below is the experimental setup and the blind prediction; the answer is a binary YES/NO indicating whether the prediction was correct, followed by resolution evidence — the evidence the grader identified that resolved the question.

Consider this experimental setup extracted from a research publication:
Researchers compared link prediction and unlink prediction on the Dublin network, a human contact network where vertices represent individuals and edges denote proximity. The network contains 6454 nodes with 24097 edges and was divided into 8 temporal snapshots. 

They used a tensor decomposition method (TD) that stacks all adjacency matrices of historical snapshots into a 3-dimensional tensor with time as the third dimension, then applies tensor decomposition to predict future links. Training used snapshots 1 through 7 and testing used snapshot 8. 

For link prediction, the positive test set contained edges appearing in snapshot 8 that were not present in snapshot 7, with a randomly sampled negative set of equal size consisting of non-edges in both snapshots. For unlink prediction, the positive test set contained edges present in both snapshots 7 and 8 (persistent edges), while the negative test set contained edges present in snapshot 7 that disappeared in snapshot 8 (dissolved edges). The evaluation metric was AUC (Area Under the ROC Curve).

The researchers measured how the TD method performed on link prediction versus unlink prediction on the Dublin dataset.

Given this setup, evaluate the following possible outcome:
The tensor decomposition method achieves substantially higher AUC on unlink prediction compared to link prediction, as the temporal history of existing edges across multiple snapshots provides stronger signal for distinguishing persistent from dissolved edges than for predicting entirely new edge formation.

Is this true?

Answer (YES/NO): NO